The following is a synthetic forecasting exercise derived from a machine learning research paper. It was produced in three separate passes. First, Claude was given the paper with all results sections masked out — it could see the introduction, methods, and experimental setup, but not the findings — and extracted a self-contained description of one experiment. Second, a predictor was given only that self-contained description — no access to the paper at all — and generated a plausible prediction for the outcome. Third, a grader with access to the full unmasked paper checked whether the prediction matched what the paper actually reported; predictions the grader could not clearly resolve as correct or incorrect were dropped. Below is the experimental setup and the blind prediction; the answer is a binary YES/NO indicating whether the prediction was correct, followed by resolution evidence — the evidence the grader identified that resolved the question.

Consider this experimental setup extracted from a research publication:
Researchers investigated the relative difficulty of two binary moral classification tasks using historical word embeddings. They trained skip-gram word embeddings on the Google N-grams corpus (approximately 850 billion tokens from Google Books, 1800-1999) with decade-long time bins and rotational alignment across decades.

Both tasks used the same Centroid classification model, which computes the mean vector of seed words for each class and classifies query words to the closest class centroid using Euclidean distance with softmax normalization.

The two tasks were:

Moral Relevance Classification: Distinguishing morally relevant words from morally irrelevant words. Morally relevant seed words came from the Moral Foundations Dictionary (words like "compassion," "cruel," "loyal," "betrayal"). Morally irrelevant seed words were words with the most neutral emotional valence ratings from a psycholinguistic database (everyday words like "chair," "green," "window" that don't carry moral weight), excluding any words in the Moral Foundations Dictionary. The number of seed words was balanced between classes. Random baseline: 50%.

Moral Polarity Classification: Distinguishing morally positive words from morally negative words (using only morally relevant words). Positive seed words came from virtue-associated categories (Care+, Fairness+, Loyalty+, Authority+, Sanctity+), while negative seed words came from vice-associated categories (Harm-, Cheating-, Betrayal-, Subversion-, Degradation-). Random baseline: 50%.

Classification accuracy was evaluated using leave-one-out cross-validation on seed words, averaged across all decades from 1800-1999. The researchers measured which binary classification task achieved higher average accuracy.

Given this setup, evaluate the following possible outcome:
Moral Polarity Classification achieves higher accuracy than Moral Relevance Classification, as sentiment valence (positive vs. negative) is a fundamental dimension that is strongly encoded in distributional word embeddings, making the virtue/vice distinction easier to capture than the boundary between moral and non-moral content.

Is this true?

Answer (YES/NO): YES